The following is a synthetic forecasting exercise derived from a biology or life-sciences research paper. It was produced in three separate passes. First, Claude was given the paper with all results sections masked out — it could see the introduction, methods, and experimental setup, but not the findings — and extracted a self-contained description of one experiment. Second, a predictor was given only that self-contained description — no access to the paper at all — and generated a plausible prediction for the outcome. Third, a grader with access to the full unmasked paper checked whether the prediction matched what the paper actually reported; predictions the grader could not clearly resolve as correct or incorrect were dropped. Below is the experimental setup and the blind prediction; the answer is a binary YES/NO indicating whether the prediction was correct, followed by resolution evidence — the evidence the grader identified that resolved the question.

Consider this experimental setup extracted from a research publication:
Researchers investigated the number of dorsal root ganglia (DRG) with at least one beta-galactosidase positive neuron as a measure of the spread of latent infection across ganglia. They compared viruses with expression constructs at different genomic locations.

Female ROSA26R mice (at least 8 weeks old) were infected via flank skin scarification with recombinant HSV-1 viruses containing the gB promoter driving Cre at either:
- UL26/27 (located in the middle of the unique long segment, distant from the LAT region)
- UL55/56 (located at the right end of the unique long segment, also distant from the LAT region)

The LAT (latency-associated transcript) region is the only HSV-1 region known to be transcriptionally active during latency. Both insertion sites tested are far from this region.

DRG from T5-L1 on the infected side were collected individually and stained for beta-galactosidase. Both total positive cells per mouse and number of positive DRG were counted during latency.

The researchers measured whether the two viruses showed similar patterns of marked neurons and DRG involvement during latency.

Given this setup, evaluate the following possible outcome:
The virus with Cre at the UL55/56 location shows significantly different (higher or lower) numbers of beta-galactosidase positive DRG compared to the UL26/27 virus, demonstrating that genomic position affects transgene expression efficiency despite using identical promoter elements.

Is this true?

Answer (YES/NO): YES